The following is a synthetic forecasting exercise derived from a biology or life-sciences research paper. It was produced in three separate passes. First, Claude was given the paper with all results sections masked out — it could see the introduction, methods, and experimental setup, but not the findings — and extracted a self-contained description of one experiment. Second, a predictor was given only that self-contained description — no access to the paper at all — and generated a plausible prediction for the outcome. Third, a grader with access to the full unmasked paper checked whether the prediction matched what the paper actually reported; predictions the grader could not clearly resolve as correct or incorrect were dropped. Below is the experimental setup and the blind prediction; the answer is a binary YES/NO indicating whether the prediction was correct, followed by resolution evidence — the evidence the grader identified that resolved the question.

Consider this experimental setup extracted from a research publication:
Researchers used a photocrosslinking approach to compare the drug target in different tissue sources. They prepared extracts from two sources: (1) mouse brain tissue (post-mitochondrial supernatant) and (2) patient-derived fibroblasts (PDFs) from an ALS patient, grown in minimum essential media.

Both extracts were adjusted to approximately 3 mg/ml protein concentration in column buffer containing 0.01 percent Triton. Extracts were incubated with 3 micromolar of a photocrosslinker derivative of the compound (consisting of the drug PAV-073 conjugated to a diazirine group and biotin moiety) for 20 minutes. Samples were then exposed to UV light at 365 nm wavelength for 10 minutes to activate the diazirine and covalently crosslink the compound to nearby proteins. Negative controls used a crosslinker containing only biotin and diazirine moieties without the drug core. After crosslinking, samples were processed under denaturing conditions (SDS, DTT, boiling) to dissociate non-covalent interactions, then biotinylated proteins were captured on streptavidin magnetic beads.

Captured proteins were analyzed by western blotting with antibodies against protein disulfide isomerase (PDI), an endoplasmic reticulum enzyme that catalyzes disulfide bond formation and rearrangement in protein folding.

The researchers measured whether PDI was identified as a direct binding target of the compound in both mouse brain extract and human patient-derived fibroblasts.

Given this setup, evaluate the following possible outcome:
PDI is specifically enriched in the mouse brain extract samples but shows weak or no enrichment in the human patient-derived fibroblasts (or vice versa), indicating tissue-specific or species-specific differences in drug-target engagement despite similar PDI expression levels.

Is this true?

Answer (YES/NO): NO